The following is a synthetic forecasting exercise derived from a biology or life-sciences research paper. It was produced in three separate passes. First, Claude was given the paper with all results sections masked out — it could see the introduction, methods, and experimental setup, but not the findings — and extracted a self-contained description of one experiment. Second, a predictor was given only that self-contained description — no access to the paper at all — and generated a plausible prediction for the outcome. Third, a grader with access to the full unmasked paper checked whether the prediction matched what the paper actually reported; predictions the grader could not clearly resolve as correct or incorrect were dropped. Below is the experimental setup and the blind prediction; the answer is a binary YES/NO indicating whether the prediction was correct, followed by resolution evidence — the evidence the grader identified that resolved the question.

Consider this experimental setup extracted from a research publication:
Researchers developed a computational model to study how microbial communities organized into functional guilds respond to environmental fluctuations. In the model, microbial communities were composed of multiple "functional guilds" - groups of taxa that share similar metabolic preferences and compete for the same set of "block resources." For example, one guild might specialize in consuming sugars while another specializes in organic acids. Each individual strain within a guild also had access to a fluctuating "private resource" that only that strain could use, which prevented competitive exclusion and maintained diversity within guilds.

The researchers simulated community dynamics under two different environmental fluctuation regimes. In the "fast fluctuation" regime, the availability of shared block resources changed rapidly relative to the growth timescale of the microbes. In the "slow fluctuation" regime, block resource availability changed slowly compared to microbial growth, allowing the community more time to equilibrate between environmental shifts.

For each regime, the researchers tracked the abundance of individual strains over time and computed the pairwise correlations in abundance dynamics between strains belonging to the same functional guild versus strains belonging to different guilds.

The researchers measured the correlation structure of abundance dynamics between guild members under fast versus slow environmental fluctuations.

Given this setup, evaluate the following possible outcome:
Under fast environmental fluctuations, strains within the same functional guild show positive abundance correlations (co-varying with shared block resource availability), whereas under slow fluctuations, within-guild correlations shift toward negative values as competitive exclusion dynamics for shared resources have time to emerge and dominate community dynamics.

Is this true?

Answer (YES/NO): YES